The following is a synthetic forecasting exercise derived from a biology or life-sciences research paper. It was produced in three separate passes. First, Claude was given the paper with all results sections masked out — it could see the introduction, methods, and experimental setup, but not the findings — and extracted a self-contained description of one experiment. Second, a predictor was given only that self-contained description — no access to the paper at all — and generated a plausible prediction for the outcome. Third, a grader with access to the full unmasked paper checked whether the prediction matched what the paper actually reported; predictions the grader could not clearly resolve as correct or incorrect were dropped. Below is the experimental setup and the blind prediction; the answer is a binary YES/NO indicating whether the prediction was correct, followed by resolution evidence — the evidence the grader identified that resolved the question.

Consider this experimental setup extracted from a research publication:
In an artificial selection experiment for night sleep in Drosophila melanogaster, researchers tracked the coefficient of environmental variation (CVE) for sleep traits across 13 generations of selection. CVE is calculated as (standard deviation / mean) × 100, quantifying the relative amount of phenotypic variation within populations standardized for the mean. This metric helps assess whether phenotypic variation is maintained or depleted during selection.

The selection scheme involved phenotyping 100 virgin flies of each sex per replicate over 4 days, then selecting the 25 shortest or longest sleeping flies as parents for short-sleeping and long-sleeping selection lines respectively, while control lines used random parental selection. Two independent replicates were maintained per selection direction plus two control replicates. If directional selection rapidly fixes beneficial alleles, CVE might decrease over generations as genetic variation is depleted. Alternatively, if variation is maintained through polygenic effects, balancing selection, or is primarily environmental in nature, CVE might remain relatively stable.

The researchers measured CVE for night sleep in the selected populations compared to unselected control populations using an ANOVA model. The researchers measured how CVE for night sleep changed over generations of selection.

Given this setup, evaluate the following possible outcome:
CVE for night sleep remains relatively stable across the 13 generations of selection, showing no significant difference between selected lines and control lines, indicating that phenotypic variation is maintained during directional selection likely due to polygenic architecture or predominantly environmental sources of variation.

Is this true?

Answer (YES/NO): NO